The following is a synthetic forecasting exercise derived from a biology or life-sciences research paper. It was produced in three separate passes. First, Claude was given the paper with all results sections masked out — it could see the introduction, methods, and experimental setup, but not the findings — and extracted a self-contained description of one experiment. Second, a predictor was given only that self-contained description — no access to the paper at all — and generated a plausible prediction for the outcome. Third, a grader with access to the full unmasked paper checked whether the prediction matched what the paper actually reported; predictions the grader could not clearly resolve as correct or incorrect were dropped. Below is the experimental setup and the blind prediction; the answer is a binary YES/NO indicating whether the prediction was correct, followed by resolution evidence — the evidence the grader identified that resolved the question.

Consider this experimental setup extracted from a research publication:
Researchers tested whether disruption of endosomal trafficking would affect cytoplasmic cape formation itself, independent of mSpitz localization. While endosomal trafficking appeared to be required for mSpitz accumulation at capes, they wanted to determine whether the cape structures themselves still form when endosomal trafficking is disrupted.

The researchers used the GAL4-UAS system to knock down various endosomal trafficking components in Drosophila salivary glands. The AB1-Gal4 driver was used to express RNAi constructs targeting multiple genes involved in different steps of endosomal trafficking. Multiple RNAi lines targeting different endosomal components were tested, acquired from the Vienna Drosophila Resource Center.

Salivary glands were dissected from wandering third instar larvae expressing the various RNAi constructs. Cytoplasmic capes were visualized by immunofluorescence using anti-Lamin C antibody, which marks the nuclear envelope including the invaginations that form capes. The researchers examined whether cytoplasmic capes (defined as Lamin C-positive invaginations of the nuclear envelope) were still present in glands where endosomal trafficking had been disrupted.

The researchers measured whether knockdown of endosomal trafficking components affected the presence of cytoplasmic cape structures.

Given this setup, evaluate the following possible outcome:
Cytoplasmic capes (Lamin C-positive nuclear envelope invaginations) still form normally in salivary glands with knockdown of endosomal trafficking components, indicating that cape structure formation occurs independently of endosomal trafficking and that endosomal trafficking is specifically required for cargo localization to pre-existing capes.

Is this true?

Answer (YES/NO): YES